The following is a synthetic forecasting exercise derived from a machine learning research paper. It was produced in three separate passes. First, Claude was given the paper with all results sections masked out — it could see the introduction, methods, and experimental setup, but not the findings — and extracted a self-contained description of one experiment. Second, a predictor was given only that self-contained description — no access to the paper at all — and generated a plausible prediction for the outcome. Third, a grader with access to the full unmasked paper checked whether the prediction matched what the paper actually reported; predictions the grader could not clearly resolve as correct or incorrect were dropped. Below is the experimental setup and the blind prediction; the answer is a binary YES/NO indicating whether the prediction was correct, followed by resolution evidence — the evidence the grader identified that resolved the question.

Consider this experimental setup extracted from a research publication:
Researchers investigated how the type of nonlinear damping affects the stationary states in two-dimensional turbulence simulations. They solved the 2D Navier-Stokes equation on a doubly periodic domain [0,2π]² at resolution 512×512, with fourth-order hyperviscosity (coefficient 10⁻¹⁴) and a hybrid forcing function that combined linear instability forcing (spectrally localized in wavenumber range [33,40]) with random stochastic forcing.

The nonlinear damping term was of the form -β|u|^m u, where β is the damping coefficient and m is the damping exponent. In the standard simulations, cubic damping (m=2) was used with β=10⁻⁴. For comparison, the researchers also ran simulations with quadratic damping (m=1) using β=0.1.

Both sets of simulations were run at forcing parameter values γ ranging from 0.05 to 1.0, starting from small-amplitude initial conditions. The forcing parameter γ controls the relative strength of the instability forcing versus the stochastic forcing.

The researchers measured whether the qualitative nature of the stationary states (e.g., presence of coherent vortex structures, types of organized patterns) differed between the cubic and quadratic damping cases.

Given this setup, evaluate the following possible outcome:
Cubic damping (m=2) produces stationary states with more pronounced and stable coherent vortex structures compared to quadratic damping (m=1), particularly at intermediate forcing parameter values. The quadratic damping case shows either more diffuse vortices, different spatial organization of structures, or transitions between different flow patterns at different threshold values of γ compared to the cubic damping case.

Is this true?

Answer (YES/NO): NO